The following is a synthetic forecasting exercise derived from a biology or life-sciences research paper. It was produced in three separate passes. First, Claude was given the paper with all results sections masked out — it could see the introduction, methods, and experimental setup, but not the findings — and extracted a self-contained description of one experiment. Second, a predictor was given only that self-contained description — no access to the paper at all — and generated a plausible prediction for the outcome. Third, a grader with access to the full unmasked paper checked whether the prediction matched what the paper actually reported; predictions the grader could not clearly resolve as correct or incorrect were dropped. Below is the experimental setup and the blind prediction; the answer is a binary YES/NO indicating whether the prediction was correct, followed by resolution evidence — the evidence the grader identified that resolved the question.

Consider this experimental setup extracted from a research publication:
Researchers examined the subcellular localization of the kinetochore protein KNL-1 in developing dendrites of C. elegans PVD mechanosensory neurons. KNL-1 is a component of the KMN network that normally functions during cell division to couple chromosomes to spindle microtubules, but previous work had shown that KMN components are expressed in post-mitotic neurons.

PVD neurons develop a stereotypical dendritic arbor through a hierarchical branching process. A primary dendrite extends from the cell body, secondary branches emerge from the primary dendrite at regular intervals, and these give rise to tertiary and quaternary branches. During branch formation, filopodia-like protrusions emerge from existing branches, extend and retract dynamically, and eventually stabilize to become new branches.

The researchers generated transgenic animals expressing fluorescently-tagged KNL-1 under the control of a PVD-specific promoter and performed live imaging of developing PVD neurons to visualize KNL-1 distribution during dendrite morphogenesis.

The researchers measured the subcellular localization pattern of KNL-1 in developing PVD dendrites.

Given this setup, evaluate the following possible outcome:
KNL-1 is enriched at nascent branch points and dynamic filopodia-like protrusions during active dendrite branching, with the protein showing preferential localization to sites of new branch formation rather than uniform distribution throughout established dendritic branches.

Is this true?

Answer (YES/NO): NO